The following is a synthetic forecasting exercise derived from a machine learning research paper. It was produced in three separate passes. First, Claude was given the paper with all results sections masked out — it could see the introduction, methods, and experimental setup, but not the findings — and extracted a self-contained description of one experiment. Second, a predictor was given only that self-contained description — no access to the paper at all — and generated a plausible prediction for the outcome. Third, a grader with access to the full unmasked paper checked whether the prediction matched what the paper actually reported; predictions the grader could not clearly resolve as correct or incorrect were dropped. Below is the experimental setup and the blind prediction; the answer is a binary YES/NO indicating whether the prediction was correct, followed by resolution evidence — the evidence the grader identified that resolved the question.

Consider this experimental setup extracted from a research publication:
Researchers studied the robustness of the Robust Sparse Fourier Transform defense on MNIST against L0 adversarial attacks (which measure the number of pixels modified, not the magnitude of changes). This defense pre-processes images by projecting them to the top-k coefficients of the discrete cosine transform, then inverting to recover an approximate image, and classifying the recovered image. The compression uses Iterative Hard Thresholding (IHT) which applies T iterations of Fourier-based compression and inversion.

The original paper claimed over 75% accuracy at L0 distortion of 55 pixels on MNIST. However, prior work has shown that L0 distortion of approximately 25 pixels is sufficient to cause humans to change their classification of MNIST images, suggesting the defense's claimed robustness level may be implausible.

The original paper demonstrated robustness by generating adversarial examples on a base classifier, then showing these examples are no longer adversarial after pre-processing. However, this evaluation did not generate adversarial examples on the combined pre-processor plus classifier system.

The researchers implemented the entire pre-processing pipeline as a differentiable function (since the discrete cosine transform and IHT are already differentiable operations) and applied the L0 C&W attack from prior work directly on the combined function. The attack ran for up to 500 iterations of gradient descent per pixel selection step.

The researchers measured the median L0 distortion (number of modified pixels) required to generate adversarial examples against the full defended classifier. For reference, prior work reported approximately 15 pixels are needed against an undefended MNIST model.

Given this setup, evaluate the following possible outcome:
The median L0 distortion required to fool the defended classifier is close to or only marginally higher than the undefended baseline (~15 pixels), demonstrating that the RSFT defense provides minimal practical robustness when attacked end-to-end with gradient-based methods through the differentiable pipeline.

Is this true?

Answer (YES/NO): YES